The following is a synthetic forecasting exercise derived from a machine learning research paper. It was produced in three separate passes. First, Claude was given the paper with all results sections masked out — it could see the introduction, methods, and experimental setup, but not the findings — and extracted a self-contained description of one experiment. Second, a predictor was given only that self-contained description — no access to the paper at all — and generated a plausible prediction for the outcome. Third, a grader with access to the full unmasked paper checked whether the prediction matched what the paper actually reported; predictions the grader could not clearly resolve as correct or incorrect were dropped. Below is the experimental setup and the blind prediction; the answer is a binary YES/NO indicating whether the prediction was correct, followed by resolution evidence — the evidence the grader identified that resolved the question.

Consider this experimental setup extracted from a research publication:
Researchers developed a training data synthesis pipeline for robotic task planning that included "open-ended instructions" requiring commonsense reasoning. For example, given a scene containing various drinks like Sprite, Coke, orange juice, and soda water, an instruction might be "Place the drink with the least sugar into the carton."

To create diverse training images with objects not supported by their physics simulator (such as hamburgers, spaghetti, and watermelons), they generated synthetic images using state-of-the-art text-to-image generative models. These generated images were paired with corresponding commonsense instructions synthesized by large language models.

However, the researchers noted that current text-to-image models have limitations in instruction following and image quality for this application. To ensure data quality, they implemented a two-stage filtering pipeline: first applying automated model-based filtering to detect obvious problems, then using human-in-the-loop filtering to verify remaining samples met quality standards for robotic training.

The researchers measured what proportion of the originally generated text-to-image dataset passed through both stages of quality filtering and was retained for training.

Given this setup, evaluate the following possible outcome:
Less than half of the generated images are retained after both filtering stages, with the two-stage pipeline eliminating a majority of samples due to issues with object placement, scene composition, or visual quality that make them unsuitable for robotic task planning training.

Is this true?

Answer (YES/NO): YES